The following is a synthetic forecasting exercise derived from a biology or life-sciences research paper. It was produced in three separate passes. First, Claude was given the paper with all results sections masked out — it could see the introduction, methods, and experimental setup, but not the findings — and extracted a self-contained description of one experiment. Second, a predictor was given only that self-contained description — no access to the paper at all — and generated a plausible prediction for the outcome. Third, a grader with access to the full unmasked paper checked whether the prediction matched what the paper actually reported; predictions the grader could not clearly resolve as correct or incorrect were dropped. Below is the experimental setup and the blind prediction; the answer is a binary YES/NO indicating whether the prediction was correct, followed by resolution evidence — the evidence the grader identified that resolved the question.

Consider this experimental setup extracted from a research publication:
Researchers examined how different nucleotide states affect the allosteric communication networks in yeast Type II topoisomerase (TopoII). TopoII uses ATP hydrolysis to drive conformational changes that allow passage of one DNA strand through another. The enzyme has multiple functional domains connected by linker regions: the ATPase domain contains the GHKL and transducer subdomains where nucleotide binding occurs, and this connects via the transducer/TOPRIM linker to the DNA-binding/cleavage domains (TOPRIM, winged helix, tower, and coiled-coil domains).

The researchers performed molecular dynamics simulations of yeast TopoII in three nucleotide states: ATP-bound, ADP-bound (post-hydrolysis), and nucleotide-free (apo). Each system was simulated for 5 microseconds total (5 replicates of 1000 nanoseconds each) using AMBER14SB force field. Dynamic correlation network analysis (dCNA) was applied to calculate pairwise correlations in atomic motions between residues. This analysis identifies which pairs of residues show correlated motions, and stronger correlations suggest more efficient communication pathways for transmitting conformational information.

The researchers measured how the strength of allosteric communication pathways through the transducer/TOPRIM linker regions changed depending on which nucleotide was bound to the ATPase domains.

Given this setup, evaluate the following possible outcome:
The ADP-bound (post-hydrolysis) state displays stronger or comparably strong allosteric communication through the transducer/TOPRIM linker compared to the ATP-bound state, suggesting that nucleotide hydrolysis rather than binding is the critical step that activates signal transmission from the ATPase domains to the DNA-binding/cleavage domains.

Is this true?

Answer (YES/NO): NO